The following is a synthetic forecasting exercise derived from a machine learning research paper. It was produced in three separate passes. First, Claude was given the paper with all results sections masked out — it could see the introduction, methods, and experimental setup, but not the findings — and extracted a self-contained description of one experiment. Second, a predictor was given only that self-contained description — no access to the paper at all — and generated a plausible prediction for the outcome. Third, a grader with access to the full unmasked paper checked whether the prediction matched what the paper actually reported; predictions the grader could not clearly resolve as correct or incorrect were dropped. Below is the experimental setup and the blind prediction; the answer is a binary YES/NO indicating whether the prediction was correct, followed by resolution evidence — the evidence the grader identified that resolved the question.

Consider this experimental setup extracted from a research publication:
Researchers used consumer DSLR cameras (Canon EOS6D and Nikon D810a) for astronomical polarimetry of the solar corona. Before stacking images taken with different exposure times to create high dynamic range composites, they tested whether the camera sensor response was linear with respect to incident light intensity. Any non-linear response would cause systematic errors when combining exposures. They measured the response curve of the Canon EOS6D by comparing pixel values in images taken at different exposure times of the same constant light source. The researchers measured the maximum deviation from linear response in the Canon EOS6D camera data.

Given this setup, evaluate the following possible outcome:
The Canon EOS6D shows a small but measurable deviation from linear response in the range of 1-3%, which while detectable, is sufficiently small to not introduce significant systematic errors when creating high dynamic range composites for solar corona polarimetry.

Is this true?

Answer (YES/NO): NO